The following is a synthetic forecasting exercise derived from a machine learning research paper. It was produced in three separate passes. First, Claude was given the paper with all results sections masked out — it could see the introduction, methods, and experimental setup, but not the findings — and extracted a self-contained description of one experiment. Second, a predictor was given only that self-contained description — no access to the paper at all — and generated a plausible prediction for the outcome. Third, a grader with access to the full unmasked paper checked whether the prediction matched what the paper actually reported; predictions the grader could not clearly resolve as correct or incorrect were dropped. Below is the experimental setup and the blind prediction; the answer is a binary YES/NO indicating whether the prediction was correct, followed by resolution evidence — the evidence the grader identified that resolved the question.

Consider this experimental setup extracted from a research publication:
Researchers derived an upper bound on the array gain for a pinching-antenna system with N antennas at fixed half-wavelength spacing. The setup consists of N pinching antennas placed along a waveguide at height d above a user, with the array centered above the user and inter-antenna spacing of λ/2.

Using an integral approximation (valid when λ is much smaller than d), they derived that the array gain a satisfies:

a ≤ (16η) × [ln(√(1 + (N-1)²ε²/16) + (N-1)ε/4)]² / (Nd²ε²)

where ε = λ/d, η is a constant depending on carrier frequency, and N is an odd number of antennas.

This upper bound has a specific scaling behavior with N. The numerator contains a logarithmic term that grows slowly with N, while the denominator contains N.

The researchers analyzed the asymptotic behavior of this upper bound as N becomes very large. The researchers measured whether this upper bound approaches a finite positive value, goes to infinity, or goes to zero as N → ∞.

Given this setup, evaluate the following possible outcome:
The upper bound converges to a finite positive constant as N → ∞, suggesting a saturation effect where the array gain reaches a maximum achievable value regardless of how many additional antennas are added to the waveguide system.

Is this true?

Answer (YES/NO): NO